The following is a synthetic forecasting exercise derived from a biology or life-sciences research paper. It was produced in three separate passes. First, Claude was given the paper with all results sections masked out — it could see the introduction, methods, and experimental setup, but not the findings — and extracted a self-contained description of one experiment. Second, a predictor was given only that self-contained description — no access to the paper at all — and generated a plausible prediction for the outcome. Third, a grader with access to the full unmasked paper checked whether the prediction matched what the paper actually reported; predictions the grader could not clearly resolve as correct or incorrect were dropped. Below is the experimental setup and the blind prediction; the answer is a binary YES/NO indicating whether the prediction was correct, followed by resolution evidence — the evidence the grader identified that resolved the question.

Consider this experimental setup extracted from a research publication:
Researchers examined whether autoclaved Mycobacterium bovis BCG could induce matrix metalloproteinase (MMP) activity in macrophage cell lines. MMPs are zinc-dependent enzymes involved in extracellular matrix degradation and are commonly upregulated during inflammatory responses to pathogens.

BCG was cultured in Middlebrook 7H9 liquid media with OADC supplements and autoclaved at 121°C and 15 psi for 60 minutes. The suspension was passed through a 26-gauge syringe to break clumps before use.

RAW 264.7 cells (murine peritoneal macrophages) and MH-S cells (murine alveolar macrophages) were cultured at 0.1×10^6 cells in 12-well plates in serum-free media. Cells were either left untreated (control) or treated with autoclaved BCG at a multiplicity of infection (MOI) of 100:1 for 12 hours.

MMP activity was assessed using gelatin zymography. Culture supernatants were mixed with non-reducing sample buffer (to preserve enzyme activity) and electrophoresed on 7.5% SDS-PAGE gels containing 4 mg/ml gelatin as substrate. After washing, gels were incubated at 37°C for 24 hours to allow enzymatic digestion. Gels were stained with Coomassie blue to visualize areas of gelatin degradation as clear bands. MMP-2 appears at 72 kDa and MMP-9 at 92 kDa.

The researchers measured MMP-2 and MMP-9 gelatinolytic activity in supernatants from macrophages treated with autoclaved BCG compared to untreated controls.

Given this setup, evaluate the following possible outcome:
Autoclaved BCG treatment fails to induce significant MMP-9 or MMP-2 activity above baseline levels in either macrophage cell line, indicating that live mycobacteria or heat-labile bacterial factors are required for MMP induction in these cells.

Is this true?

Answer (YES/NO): NO